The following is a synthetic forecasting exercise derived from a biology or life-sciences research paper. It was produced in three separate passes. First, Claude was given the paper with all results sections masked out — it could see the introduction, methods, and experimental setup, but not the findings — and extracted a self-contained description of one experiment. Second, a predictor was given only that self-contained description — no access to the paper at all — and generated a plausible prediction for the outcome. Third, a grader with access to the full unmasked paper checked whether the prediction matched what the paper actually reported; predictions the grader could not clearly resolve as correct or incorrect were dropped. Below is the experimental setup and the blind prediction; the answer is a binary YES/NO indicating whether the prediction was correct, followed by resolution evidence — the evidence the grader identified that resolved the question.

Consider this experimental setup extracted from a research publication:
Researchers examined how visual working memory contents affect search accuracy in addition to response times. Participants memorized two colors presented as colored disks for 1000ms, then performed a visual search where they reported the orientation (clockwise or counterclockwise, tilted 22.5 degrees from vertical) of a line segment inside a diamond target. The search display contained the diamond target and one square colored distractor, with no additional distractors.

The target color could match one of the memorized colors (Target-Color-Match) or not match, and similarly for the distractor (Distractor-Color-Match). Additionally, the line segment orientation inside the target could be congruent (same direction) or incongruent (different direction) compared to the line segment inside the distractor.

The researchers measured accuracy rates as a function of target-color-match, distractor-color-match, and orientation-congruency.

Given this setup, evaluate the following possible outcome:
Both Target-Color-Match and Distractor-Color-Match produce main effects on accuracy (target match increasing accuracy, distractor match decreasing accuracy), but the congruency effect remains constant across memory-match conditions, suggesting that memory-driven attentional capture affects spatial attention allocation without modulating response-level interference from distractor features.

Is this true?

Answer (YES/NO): NO